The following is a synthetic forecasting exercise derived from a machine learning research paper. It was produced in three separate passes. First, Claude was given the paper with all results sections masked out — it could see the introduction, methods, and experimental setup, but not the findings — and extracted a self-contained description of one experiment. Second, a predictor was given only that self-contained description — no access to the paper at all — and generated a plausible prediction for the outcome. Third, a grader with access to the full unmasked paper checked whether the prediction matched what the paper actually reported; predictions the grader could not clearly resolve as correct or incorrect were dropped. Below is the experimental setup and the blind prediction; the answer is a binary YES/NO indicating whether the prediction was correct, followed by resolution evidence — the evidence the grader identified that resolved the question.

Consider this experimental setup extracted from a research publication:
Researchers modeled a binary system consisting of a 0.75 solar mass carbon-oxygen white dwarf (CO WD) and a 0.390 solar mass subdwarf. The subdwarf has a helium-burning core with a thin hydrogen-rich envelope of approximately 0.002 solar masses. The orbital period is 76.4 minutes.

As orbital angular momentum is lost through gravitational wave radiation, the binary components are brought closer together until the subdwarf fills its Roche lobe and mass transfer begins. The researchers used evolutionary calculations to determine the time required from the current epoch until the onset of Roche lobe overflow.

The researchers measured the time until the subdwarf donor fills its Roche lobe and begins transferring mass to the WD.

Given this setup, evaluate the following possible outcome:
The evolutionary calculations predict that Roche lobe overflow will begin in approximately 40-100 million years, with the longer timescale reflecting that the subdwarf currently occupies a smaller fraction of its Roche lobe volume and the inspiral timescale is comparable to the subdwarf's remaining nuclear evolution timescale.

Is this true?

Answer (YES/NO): NO